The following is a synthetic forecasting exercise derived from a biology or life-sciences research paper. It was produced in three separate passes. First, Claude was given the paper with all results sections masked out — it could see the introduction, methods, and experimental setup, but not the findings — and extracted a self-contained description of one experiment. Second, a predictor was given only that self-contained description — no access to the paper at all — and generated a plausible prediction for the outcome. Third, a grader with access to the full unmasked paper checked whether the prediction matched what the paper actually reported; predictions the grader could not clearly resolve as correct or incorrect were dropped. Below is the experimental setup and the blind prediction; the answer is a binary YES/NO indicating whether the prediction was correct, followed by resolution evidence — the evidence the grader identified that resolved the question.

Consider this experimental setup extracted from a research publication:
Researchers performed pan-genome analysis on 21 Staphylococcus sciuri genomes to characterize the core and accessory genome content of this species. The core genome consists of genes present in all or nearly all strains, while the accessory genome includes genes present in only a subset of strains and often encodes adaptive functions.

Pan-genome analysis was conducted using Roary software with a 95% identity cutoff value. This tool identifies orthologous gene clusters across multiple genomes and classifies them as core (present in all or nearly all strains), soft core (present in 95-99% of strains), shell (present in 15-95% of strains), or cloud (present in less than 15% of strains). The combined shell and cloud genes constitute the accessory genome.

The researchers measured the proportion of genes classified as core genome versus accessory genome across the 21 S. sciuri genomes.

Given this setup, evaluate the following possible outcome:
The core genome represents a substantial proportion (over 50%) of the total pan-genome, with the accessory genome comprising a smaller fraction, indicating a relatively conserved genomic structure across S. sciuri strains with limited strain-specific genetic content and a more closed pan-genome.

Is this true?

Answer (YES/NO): NO